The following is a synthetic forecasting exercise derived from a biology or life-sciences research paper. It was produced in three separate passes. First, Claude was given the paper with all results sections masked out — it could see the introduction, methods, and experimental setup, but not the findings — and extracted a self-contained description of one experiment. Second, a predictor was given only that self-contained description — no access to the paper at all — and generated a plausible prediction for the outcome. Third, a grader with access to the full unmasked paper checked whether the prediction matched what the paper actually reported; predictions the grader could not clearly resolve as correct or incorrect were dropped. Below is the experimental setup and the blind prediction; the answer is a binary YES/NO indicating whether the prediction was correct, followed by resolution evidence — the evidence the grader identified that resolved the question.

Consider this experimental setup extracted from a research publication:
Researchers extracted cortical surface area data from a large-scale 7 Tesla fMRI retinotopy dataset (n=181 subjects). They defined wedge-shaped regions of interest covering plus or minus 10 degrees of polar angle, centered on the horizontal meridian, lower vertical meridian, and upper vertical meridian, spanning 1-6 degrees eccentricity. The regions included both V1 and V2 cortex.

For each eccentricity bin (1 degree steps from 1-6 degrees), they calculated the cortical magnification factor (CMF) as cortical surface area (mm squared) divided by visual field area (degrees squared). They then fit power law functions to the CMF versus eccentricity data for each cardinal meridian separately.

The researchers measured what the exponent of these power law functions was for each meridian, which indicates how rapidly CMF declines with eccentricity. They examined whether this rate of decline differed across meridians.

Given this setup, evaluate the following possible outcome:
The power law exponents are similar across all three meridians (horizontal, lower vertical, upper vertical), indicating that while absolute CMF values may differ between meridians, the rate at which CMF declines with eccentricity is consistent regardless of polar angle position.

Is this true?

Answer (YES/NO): NO